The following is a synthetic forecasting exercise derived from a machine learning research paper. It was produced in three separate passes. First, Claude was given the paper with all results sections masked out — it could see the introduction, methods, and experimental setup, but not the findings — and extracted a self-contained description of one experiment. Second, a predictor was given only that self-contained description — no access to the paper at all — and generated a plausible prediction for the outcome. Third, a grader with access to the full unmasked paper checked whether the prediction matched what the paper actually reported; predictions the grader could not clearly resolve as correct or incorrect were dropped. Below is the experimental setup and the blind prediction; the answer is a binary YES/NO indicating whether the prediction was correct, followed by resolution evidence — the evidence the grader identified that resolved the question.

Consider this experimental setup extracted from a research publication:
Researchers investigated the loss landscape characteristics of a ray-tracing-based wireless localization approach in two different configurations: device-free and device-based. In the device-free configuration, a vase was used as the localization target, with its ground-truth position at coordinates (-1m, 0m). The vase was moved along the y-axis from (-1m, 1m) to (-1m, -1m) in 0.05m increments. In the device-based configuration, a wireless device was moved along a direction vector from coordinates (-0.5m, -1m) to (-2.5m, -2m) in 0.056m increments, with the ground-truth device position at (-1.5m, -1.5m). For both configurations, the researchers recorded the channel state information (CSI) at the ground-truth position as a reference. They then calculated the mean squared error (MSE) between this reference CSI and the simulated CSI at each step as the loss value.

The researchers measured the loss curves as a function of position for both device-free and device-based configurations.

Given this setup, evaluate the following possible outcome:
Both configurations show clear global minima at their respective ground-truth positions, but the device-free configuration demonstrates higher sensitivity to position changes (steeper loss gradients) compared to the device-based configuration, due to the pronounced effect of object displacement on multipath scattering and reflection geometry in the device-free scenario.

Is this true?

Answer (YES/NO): NO